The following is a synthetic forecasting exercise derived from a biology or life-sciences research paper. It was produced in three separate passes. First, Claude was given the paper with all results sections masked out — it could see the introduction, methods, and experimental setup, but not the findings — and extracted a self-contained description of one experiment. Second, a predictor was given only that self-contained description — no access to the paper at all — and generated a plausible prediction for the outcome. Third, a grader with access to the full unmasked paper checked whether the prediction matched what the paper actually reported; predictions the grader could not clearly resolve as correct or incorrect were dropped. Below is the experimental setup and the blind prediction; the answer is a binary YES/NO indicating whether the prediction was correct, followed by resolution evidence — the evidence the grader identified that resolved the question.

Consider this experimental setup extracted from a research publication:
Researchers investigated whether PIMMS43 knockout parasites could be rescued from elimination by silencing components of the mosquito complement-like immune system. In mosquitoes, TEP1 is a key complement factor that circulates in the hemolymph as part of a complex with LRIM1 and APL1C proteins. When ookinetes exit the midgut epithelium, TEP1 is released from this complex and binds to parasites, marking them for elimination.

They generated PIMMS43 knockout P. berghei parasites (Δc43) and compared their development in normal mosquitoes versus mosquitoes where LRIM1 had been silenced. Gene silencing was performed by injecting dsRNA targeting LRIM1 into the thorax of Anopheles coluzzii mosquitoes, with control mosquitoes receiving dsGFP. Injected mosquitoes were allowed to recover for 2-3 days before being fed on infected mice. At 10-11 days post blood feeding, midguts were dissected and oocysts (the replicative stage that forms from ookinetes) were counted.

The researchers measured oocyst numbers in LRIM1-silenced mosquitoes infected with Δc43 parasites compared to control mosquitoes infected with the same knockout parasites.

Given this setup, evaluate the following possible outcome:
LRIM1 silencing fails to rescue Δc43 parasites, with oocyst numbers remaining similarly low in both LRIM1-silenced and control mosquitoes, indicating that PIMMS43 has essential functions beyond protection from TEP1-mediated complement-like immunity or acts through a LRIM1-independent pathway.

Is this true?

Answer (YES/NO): NO